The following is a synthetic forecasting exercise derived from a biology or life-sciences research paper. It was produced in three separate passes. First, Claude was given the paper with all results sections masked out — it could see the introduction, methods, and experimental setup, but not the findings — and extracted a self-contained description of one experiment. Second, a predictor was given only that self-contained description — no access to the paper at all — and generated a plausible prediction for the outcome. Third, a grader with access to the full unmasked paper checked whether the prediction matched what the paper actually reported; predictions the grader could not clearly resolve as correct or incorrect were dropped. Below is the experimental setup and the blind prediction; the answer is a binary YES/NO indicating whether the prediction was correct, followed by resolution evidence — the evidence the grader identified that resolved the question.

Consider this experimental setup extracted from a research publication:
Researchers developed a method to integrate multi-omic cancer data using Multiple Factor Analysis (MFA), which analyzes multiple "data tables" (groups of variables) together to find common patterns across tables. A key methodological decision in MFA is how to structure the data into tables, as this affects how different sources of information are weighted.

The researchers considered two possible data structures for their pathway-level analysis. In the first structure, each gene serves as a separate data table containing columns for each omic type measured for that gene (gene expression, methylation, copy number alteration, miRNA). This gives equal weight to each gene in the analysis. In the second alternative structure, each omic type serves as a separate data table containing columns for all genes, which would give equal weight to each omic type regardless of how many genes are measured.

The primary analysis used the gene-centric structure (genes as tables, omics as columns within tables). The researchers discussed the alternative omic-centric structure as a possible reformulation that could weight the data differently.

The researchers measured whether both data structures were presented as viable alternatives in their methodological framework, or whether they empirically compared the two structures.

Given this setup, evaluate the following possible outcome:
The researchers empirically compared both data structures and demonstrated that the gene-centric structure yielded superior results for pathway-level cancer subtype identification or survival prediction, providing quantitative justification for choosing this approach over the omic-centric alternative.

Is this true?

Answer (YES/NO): NO